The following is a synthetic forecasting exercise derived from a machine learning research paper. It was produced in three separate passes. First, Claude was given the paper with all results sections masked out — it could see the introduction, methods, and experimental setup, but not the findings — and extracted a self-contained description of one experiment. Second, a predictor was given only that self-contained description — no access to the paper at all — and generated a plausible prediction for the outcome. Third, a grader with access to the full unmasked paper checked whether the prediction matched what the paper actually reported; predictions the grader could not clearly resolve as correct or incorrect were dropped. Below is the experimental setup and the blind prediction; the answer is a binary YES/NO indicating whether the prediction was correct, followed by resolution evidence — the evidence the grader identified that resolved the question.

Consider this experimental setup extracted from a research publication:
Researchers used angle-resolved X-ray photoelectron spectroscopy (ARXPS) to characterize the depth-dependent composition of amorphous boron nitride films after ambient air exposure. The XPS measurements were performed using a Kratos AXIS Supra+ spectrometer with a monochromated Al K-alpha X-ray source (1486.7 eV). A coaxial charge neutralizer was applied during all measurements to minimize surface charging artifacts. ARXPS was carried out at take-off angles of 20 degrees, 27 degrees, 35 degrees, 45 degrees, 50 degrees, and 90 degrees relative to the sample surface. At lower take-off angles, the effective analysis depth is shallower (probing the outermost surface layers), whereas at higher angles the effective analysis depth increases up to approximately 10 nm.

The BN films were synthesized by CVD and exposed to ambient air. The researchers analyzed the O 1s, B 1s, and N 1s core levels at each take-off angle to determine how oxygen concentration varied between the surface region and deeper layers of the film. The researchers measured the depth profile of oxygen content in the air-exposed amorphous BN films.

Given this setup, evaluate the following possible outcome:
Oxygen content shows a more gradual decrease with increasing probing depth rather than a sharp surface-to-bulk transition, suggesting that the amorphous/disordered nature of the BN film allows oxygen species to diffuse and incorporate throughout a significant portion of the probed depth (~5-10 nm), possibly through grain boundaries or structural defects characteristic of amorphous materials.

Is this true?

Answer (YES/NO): NO